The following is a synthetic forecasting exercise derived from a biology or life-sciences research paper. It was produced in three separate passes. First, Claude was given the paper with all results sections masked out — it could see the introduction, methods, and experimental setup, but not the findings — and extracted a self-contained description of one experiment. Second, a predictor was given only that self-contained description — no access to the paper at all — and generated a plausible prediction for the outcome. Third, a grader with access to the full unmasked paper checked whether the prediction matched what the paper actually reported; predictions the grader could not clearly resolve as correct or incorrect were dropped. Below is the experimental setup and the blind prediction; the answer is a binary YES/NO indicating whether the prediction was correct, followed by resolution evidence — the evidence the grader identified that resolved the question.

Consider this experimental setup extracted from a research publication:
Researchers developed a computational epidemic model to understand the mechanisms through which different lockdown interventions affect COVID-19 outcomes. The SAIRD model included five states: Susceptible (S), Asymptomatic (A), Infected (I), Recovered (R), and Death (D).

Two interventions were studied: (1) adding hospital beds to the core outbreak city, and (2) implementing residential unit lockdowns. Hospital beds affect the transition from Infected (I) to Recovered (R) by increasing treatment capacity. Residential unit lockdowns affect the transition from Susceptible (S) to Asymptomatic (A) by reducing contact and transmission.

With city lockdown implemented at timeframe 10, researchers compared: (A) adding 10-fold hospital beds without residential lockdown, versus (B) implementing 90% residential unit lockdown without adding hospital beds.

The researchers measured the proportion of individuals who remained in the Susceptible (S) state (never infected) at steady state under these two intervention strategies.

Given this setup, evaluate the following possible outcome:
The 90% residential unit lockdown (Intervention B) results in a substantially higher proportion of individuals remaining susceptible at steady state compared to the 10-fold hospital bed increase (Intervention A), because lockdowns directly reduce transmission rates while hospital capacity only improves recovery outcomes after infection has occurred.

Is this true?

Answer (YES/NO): YES